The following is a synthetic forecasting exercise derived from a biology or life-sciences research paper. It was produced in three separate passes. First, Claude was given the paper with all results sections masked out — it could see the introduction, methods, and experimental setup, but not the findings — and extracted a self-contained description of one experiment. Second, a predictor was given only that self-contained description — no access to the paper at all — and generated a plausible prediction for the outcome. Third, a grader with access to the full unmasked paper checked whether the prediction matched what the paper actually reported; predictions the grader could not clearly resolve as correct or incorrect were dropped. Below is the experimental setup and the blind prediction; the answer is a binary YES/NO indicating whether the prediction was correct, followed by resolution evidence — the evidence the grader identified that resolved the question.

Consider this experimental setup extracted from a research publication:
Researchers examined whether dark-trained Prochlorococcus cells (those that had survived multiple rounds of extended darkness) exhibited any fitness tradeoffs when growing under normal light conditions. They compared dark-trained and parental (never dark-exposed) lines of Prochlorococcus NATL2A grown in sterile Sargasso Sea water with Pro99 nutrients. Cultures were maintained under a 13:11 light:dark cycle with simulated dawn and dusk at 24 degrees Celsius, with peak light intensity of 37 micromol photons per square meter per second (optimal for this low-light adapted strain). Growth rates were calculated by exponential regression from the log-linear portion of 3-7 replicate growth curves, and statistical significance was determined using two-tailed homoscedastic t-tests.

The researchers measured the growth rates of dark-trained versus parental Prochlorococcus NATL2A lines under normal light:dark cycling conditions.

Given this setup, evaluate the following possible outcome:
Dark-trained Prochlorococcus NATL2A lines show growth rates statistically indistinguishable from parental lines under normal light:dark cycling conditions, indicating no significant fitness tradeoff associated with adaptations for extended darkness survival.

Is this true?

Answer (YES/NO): NO